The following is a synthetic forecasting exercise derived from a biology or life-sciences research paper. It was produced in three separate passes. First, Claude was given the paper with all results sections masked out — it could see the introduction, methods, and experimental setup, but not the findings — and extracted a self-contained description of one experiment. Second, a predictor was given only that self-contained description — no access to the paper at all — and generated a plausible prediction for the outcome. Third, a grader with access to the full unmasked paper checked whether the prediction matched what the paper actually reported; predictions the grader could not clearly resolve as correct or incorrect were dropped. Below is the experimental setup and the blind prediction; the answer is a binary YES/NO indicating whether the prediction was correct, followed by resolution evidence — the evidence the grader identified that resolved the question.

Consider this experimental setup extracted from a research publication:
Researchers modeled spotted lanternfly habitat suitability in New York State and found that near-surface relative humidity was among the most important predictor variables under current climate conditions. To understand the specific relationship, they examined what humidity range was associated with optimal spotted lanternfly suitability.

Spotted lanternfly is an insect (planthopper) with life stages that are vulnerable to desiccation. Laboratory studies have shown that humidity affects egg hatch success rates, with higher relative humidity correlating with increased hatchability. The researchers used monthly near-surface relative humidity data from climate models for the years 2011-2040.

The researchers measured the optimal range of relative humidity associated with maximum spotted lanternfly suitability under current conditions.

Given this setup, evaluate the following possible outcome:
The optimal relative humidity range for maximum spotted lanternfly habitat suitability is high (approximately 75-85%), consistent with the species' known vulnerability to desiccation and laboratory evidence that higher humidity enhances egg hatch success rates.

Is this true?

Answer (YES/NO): NO